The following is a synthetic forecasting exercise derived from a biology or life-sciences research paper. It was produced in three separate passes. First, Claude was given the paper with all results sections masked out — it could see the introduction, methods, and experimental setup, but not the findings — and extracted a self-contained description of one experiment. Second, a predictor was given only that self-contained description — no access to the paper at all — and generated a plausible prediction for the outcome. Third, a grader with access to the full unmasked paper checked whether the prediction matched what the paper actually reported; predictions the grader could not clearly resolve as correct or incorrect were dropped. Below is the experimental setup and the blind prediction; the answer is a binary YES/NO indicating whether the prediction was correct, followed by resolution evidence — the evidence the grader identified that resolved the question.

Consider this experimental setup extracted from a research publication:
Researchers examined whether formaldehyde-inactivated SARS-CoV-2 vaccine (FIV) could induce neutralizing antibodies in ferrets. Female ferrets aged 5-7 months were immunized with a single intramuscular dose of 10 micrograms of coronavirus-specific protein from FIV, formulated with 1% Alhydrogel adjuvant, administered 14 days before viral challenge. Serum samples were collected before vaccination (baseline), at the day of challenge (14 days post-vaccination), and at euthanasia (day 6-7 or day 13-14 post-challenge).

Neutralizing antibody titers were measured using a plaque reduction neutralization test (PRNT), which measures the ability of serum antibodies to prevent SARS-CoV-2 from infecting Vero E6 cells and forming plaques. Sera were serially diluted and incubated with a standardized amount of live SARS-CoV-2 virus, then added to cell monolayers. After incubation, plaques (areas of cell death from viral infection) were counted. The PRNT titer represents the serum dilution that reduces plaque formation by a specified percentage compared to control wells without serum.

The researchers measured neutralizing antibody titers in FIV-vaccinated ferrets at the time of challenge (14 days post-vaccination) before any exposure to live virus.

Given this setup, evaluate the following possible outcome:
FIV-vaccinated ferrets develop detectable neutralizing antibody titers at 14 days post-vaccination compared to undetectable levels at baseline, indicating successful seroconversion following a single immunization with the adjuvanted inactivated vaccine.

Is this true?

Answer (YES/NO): YES